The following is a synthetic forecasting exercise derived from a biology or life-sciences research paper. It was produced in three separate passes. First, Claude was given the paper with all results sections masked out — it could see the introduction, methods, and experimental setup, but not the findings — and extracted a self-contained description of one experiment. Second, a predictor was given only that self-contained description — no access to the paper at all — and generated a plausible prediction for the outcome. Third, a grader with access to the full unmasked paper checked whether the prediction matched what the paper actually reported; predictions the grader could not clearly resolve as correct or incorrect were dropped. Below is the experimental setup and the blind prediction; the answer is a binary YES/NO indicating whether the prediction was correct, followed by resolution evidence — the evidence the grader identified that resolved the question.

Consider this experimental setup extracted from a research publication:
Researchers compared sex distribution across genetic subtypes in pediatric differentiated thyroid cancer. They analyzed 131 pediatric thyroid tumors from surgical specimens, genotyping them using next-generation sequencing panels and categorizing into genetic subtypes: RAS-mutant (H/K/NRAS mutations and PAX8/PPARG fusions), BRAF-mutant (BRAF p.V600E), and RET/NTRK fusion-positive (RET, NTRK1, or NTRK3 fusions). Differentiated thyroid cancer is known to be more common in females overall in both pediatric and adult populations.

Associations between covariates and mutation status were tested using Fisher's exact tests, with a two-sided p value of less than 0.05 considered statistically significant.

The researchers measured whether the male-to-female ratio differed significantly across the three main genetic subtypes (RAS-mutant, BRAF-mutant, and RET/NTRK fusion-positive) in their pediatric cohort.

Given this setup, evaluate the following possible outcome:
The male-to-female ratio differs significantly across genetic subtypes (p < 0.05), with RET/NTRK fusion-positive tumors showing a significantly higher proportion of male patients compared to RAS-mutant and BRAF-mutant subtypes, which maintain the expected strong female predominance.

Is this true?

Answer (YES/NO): NO